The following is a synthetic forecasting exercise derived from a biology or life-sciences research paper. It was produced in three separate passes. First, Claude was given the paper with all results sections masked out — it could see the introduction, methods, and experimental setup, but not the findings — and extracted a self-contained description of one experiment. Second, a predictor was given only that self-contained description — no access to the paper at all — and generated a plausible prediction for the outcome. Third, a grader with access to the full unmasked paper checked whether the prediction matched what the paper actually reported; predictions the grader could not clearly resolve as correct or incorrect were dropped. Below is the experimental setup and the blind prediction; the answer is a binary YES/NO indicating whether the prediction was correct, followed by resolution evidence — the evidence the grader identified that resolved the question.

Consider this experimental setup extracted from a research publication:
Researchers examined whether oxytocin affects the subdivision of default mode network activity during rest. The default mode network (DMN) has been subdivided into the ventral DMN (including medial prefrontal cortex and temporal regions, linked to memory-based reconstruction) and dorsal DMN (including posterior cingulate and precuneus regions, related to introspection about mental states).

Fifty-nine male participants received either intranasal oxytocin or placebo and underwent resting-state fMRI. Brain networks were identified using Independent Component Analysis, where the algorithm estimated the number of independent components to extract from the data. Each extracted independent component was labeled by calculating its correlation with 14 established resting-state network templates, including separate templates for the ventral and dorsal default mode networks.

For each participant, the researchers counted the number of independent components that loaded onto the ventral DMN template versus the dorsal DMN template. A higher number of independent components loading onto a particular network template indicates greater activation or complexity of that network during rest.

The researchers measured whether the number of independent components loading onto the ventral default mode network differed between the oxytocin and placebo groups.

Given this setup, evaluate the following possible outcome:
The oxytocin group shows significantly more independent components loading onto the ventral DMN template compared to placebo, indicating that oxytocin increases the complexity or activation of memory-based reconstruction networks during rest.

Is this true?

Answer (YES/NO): NO